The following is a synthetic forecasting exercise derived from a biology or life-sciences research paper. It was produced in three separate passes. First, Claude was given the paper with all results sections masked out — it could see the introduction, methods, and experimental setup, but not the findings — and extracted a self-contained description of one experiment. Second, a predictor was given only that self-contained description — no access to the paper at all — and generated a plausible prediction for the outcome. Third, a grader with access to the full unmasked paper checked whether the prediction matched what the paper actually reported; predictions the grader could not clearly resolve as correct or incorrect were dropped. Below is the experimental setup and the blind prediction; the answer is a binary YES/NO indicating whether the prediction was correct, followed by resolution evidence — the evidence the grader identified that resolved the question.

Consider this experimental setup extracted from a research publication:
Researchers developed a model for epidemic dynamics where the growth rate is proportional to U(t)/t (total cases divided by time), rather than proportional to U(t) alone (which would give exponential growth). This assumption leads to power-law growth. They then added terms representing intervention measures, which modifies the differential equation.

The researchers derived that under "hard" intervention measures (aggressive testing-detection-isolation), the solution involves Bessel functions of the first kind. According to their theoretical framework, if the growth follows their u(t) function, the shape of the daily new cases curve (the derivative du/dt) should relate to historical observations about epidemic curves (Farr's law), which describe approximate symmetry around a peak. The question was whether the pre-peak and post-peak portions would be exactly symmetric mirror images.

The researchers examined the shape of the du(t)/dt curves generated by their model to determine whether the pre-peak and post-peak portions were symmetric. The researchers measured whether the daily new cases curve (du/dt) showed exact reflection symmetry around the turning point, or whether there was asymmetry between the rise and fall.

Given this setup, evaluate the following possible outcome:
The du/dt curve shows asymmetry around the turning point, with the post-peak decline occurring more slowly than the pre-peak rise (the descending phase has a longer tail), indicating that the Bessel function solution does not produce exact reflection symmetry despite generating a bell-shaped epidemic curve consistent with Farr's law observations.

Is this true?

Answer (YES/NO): YES